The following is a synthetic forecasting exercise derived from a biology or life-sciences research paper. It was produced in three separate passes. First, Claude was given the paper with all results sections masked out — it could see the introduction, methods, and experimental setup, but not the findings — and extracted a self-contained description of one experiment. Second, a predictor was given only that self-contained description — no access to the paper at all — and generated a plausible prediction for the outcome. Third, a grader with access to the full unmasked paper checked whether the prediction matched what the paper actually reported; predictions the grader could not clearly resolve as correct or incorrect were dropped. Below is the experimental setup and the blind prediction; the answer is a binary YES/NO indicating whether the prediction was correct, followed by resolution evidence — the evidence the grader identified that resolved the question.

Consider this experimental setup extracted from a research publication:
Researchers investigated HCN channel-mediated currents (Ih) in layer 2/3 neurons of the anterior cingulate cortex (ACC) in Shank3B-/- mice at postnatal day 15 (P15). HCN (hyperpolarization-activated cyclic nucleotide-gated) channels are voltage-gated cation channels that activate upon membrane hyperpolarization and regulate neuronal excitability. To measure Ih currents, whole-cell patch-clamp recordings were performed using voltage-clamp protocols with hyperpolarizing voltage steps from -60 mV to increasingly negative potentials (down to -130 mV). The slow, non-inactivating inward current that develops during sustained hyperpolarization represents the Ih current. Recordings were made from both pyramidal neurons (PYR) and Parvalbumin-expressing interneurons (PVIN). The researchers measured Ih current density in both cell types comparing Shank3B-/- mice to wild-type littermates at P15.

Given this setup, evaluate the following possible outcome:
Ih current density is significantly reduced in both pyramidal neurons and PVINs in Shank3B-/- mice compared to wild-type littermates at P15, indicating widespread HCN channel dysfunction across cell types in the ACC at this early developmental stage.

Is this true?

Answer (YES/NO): YES